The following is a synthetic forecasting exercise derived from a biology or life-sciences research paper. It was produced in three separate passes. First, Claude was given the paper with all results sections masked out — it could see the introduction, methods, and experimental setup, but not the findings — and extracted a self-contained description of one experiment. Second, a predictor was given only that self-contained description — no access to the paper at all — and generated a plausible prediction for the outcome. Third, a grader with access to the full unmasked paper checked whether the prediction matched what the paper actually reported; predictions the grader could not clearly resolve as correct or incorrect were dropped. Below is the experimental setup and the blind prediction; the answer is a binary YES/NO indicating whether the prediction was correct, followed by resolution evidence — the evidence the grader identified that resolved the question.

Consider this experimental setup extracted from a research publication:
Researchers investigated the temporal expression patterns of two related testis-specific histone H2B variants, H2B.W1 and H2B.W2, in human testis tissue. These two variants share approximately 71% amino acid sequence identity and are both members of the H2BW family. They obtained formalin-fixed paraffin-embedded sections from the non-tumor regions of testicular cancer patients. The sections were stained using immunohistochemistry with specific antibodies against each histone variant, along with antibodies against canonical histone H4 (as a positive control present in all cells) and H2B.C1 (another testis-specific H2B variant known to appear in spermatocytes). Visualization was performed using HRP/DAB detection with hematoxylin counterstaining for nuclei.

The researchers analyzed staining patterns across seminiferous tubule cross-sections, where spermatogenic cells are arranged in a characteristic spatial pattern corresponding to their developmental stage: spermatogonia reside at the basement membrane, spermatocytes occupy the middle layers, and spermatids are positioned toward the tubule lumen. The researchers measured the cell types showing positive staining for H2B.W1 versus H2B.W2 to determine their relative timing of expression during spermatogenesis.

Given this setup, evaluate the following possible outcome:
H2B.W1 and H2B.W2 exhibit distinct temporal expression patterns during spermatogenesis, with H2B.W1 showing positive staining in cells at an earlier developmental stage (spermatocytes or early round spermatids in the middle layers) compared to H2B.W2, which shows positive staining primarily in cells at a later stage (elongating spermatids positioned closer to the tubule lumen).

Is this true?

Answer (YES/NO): NO